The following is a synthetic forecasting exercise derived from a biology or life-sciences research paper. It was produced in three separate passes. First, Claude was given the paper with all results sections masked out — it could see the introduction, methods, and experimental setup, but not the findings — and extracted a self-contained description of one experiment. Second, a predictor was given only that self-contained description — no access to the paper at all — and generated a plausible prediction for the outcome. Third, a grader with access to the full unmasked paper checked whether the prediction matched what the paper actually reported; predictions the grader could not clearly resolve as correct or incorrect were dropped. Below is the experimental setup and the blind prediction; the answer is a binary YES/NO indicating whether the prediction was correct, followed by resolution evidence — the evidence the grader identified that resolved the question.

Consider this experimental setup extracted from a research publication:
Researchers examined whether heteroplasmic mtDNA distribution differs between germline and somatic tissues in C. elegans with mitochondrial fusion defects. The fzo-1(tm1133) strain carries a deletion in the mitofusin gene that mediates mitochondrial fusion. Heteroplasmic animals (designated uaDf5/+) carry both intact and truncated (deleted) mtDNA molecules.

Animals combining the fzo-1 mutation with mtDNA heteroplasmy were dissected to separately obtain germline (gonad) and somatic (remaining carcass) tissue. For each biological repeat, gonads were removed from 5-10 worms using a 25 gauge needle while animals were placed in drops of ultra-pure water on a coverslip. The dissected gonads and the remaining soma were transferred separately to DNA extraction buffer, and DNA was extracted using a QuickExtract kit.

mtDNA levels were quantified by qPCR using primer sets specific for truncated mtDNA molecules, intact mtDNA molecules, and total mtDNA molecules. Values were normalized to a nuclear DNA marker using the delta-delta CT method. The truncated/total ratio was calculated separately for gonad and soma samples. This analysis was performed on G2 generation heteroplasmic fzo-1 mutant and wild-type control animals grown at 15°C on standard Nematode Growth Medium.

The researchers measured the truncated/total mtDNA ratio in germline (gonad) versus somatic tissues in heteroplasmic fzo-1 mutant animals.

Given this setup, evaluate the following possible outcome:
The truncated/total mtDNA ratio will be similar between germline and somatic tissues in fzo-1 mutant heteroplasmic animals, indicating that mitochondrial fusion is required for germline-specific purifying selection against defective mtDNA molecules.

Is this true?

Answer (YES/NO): NO